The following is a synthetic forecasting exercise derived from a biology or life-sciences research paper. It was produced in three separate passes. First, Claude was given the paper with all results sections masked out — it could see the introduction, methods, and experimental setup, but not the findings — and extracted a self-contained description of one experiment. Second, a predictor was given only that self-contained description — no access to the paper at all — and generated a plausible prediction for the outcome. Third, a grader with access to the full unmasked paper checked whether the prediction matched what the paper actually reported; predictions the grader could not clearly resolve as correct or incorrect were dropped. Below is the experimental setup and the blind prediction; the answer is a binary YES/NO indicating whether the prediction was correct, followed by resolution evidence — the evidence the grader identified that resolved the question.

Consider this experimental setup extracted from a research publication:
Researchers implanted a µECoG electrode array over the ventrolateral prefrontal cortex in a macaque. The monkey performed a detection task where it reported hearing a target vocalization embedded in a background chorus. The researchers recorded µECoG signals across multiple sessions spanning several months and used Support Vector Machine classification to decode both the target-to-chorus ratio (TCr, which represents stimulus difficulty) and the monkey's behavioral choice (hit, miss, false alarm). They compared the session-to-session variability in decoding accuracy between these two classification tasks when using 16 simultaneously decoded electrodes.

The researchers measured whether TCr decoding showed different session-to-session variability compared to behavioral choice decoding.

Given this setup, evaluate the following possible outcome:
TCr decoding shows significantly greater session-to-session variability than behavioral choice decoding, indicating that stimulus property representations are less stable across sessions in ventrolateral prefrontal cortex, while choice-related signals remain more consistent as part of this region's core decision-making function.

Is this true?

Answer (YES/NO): YES